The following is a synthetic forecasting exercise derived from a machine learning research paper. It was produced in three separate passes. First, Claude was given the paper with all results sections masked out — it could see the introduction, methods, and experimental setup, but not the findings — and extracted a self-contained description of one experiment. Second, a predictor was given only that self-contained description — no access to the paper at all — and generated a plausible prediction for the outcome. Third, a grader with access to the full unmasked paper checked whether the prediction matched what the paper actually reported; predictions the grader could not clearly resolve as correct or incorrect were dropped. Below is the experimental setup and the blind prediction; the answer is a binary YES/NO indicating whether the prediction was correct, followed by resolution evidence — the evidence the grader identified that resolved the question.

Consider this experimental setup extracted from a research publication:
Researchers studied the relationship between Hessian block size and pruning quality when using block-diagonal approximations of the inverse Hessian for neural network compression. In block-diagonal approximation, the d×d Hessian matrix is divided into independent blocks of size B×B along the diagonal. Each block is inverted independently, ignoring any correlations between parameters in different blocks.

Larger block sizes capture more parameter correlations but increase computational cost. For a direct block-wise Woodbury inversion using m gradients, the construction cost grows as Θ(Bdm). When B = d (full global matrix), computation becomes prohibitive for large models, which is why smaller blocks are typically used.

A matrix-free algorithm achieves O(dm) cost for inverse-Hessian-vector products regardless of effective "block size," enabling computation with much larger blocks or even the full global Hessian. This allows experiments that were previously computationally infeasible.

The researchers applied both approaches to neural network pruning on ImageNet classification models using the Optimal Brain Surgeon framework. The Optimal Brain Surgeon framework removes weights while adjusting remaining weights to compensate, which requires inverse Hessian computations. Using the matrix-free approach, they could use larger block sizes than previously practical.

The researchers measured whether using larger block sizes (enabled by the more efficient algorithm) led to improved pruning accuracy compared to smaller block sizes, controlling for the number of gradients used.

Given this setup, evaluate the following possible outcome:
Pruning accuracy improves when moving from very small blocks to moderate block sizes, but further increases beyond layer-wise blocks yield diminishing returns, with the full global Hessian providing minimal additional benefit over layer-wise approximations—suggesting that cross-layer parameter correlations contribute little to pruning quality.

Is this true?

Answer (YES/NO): NO